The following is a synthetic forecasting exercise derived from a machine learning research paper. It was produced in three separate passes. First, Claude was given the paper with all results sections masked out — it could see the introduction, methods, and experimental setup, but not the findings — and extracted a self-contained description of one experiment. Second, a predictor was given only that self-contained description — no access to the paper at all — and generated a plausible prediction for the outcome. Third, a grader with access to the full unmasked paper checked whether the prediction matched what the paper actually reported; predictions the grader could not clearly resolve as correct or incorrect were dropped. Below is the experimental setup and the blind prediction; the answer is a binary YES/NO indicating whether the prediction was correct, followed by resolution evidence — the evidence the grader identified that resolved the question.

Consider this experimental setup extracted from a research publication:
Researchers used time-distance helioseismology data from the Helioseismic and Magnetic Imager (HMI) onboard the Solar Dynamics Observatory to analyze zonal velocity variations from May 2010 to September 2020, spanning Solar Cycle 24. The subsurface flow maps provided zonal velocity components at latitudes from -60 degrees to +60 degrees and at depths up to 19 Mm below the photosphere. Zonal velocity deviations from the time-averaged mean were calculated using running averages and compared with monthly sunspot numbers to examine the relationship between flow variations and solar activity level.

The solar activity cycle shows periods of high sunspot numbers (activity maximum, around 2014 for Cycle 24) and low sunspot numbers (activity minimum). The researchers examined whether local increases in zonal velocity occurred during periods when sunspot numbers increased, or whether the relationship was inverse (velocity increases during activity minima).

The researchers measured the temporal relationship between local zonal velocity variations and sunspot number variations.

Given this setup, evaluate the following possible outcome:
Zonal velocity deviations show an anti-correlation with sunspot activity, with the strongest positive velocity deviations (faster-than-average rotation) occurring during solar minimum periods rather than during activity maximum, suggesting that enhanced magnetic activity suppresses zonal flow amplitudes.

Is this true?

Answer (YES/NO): NO